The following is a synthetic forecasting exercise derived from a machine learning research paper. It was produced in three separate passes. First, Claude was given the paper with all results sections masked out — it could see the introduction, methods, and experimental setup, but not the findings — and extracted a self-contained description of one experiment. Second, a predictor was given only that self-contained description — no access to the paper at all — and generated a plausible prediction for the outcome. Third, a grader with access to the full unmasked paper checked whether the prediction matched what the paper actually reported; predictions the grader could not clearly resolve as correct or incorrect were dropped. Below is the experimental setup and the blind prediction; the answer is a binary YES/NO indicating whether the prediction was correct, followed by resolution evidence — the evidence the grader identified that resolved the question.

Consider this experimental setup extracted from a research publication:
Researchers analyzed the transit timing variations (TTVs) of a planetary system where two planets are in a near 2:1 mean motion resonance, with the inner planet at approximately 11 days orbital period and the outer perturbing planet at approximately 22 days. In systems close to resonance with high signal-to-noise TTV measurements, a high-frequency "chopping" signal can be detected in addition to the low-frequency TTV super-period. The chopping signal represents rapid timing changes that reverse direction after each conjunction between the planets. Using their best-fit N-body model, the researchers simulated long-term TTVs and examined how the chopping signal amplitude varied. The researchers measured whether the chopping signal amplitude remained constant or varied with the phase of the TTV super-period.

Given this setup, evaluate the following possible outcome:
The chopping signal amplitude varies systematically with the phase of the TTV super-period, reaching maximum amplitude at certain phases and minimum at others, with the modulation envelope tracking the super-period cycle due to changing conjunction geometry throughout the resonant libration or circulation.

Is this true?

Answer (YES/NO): YES